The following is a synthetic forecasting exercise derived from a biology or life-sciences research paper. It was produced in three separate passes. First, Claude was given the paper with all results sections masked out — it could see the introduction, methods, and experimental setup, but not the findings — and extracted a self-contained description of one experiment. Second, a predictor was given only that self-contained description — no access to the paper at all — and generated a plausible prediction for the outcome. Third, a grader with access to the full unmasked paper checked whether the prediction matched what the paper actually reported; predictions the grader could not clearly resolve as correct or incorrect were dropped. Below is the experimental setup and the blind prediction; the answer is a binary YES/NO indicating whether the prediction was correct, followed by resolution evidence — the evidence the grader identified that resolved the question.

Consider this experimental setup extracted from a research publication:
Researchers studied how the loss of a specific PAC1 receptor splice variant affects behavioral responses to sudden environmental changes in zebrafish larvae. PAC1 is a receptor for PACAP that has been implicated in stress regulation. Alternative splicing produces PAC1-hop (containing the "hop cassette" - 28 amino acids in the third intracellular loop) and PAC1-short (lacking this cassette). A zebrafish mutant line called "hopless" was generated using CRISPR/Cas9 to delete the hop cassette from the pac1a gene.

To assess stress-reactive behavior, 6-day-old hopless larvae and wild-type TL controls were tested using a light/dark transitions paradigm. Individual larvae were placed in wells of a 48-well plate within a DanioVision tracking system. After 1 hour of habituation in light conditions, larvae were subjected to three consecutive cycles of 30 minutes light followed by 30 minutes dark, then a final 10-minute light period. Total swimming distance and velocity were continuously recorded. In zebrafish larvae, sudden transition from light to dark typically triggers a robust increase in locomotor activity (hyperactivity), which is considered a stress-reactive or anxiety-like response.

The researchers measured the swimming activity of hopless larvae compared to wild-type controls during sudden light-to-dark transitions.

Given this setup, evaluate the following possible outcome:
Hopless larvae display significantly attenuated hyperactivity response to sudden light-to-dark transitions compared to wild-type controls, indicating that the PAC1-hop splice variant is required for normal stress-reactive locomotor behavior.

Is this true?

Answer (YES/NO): NO